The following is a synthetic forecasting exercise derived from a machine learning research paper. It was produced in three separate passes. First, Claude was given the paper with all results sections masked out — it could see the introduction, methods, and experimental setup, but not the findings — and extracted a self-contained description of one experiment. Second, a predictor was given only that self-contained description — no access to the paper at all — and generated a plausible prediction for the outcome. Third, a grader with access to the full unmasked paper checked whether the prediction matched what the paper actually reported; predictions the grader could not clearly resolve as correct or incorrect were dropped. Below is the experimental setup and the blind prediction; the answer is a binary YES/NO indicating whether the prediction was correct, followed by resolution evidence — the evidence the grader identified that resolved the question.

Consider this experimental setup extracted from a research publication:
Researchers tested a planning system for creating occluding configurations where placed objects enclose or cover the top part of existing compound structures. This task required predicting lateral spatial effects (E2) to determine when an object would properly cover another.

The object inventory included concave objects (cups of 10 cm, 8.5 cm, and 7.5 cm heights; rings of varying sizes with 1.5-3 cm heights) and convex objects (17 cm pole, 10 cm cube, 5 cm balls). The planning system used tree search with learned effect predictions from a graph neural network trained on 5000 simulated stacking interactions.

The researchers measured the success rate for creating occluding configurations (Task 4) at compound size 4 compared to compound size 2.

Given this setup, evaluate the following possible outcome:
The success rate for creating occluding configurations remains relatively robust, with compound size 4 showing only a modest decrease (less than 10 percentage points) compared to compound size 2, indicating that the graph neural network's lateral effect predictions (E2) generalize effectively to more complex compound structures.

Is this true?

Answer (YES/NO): NO